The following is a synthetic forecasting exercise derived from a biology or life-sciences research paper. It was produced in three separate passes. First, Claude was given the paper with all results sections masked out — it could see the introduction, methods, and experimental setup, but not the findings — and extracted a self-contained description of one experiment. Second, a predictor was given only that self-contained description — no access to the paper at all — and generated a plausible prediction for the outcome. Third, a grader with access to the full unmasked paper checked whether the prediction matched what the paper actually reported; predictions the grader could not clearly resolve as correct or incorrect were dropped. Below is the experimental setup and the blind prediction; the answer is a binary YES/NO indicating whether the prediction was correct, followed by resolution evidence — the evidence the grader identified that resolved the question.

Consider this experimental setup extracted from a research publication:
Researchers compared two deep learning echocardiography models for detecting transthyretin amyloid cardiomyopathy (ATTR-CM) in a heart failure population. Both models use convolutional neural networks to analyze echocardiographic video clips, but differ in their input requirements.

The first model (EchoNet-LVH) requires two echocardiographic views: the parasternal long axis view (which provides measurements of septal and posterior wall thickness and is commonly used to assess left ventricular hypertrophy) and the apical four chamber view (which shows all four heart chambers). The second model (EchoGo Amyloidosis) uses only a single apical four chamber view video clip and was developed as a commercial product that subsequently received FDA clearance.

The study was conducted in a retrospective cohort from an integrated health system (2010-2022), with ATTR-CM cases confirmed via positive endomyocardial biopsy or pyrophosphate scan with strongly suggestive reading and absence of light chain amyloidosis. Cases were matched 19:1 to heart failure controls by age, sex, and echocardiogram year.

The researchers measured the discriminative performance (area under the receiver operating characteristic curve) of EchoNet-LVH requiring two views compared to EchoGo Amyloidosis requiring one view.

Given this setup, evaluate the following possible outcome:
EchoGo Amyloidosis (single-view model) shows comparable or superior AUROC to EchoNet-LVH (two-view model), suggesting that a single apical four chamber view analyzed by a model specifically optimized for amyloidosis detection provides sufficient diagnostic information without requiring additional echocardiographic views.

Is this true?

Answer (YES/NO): YES